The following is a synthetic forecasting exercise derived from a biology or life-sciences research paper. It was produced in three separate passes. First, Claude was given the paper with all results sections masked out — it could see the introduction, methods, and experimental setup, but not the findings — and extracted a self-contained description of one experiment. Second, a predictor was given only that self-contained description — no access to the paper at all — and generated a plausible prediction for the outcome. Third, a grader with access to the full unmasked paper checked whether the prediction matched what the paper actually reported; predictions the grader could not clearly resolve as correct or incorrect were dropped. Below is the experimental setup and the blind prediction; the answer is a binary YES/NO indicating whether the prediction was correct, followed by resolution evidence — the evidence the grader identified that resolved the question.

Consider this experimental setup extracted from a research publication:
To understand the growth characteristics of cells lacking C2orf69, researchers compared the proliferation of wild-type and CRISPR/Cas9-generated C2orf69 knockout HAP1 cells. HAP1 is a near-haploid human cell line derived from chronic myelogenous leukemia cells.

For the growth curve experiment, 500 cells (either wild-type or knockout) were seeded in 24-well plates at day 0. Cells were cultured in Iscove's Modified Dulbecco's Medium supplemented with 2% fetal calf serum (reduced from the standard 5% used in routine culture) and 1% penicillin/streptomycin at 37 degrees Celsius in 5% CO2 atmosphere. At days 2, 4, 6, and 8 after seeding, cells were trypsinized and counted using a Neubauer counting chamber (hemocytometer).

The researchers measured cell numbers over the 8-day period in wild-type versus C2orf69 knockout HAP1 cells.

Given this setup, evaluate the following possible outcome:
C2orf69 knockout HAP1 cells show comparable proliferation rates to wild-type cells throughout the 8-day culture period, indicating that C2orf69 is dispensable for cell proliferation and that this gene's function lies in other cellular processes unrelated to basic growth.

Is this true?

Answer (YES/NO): NO